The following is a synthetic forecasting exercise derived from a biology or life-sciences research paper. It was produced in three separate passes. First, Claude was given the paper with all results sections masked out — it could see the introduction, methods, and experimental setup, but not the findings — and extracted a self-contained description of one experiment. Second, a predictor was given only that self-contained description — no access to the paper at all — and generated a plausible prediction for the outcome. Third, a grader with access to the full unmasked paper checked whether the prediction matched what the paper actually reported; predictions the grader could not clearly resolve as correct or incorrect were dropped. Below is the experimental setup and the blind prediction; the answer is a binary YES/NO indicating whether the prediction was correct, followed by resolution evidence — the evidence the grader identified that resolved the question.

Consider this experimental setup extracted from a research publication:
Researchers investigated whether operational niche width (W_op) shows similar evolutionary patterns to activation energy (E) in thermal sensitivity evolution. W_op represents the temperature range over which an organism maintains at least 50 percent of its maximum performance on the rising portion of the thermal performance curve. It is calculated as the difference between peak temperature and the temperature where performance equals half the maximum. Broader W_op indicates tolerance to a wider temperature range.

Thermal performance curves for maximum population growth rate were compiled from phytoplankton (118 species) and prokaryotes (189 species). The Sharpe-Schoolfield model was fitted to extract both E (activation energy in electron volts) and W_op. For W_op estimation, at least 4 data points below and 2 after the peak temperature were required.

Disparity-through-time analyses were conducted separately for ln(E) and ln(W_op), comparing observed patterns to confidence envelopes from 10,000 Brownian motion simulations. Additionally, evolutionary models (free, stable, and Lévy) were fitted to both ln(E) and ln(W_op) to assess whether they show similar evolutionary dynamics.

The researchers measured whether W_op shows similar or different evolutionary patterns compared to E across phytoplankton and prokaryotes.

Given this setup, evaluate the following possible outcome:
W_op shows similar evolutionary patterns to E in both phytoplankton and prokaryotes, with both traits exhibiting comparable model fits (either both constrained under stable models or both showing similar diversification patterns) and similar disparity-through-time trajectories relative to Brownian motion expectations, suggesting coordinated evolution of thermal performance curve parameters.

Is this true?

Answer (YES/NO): YES